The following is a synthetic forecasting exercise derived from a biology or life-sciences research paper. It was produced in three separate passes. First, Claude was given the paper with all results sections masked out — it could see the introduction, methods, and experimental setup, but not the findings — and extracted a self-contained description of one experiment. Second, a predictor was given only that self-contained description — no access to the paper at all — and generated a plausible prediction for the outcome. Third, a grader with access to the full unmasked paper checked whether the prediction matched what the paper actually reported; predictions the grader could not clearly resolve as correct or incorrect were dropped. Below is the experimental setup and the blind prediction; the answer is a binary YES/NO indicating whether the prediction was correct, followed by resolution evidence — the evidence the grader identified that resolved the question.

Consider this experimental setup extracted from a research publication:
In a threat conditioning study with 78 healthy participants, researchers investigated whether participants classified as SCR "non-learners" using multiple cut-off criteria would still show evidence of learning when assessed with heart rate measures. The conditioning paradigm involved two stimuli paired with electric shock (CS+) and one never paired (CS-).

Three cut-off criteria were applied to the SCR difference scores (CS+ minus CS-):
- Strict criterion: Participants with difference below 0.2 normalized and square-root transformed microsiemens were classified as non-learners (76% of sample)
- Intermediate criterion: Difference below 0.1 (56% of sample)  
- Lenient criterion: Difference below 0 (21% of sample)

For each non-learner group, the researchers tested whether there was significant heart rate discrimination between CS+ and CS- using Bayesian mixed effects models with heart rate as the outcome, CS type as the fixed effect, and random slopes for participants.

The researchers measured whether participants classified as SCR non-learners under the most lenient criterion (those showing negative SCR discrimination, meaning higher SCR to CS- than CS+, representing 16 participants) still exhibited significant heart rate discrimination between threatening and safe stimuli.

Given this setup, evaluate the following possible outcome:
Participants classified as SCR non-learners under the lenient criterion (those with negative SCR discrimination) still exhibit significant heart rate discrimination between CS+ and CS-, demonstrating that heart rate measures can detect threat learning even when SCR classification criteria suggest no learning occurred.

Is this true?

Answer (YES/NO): NO